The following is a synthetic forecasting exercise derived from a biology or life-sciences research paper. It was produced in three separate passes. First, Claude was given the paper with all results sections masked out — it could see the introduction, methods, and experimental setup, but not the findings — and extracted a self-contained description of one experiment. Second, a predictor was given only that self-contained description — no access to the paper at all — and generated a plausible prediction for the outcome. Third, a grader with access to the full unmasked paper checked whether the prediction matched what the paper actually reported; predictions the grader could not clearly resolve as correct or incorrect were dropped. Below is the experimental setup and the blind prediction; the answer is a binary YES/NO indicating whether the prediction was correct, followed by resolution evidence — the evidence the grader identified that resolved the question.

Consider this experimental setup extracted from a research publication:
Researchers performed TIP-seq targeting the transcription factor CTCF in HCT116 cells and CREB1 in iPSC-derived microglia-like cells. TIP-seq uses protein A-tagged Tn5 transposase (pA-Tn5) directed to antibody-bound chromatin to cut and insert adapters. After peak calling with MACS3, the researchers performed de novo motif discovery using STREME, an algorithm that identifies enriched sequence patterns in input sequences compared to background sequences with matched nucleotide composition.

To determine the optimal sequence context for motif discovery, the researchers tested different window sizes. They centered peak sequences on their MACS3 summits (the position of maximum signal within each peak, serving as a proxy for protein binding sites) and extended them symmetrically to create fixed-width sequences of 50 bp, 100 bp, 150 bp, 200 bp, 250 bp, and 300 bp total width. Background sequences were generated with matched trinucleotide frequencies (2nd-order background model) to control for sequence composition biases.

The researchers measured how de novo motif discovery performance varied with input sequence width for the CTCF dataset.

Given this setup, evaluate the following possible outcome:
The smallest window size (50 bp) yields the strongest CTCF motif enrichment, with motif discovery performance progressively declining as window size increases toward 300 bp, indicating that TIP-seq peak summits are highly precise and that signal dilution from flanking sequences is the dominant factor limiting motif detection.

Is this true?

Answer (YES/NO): NO